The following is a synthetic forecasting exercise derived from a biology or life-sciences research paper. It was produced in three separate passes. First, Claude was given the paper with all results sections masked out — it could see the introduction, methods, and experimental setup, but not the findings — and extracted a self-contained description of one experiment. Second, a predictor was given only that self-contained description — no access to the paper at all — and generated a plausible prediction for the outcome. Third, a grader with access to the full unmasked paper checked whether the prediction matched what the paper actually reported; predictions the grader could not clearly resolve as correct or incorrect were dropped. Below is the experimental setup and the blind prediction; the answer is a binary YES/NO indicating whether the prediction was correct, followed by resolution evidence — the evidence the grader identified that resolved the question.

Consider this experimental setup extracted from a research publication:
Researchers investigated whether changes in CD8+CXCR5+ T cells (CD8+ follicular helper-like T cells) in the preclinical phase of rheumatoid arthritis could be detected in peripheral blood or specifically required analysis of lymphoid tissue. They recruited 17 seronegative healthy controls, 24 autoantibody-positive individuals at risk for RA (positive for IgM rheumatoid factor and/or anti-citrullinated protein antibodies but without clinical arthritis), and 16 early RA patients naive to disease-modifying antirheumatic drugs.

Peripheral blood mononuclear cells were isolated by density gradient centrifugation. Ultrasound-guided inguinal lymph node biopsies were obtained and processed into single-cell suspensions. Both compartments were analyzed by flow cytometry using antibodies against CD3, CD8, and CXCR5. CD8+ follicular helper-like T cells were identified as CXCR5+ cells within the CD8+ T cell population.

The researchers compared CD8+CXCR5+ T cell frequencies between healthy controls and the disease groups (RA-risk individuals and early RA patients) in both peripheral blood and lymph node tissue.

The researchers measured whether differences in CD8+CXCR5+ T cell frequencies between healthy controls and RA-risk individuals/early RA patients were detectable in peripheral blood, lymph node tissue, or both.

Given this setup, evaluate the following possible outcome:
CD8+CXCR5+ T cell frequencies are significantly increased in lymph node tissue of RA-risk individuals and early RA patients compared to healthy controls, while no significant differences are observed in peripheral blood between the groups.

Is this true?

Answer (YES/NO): YES